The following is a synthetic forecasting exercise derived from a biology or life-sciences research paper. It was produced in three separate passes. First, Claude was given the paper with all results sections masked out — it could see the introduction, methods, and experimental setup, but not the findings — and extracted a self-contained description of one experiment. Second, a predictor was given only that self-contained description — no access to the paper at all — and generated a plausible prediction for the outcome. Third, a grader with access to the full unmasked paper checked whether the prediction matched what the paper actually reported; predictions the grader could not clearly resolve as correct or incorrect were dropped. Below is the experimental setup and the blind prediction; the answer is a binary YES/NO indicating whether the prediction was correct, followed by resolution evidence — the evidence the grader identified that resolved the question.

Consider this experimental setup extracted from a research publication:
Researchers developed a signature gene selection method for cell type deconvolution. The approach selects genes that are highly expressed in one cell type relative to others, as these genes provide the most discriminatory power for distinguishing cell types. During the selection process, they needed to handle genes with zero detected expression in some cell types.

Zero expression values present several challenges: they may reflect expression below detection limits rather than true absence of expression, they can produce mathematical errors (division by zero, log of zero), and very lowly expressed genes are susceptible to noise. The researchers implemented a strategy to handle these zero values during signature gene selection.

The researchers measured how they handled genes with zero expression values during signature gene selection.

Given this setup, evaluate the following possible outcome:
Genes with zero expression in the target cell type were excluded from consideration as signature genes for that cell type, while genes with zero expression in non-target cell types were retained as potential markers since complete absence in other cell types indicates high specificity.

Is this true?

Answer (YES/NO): NO